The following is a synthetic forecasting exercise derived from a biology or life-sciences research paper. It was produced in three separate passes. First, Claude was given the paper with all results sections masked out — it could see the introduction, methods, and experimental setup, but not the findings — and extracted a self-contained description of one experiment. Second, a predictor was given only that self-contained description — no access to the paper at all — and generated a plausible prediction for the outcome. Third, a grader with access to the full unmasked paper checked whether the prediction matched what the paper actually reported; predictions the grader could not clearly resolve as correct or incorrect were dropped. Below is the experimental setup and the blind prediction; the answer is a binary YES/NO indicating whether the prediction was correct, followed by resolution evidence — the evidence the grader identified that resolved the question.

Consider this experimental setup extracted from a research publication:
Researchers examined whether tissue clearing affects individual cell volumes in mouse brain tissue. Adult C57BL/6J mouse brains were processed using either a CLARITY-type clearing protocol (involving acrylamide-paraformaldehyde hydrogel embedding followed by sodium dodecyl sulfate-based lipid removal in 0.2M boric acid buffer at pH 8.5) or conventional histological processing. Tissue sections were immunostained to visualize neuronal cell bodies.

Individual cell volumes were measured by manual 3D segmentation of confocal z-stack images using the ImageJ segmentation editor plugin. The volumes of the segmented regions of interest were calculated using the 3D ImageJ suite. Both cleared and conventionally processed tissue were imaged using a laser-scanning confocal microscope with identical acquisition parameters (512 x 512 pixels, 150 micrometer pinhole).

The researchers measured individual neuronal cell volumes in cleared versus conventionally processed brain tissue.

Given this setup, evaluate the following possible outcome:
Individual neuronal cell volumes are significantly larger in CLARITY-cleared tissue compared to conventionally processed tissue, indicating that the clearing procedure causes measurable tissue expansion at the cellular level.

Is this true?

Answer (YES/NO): YES